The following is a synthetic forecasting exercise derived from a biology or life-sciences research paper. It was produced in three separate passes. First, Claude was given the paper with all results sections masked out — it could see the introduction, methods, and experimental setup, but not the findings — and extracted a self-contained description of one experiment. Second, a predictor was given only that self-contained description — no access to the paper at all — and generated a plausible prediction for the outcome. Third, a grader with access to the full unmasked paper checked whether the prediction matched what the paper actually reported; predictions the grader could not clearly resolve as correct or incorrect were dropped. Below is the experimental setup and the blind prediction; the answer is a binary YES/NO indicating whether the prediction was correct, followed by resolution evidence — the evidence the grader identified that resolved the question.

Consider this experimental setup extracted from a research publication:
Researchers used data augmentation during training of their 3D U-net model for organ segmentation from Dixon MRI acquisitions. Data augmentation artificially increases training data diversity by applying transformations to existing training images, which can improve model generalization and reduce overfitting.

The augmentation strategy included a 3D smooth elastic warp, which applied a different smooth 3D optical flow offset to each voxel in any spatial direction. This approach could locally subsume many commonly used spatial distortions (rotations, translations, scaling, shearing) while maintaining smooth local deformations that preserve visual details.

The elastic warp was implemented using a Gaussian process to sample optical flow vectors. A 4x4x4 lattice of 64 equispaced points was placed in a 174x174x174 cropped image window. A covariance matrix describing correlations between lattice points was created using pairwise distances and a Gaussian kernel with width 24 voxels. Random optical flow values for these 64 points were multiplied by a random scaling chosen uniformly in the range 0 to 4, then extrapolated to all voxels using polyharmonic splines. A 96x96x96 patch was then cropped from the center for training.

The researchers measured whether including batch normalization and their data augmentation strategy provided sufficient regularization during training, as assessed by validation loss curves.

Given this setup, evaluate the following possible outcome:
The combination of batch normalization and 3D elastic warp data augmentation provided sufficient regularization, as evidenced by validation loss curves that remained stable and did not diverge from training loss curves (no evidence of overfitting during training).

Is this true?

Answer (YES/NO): YES